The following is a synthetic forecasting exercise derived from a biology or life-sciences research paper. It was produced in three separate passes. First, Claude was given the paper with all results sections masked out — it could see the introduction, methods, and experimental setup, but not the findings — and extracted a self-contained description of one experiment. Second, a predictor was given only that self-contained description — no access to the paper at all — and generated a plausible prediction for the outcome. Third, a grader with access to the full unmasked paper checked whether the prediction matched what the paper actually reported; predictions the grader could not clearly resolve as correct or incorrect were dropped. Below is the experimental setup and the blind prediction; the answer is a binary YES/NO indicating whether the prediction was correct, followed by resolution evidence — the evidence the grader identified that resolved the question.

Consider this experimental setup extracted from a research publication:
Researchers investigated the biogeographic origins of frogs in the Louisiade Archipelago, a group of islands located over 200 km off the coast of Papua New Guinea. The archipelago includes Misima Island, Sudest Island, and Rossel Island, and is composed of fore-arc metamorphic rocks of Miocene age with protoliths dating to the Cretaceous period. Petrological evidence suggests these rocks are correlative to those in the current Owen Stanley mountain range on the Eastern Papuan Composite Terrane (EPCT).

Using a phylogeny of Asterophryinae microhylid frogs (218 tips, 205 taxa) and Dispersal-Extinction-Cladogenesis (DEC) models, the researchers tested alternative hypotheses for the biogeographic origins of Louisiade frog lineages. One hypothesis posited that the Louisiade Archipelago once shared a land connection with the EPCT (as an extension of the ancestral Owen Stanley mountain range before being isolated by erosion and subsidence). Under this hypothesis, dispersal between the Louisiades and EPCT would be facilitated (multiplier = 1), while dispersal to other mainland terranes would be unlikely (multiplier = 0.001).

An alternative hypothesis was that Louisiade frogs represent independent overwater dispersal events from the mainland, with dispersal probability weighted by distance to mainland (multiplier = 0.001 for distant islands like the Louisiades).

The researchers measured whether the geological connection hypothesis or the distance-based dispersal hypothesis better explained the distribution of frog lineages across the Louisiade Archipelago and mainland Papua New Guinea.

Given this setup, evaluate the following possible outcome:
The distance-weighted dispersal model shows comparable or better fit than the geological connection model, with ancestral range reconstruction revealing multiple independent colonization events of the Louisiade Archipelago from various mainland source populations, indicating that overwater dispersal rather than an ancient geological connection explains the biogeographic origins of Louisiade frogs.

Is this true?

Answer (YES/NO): NO